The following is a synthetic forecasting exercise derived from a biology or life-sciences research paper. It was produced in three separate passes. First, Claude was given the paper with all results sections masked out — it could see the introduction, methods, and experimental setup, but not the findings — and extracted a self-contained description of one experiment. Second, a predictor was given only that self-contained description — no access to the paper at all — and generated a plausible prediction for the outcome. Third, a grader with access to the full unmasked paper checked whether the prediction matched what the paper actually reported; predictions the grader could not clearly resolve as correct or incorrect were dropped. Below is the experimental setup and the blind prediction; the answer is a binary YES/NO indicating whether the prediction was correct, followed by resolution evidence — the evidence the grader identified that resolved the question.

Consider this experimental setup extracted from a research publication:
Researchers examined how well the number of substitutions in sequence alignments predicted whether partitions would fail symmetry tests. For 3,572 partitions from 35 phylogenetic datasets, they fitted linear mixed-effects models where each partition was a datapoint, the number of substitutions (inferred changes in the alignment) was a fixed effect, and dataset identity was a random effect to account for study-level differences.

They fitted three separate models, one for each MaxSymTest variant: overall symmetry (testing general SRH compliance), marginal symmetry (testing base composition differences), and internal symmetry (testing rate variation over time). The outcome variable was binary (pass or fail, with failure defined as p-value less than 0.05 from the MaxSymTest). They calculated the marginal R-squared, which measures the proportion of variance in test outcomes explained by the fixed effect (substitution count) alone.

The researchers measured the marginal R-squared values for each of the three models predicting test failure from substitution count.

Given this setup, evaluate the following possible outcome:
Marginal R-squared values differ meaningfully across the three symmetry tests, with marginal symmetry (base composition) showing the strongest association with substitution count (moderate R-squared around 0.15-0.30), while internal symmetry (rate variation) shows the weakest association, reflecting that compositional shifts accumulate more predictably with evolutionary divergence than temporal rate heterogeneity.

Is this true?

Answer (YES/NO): YES